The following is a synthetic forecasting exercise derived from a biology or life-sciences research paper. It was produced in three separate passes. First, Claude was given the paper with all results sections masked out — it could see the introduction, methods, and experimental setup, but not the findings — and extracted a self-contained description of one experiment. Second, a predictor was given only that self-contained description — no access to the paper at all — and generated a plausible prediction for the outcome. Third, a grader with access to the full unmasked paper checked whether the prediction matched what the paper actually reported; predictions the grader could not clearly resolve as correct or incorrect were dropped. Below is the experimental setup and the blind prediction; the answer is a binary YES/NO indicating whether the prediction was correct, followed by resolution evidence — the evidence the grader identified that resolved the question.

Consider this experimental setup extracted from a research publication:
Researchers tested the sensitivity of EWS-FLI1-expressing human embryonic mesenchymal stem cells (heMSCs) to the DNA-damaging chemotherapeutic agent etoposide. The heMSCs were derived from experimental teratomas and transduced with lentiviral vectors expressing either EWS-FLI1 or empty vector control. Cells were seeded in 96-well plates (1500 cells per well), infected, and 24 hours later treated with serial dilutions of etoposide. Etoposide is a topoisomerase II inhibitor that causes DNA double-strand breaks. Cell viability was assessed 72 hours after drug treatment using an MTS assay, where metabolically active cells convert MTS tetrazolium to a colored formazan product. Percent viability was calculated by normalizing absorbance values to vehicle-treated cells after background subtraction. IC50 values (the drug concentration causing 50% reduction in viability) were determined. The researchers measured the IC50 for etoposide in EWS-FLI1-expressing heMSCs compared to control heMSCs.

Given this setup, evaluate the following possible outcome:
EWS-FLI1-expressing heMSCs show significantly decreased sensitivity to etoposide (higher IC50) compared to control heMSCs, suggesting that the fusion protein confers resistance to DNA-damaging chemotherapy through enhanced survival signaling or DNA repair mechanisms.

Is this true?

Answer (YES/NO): NO